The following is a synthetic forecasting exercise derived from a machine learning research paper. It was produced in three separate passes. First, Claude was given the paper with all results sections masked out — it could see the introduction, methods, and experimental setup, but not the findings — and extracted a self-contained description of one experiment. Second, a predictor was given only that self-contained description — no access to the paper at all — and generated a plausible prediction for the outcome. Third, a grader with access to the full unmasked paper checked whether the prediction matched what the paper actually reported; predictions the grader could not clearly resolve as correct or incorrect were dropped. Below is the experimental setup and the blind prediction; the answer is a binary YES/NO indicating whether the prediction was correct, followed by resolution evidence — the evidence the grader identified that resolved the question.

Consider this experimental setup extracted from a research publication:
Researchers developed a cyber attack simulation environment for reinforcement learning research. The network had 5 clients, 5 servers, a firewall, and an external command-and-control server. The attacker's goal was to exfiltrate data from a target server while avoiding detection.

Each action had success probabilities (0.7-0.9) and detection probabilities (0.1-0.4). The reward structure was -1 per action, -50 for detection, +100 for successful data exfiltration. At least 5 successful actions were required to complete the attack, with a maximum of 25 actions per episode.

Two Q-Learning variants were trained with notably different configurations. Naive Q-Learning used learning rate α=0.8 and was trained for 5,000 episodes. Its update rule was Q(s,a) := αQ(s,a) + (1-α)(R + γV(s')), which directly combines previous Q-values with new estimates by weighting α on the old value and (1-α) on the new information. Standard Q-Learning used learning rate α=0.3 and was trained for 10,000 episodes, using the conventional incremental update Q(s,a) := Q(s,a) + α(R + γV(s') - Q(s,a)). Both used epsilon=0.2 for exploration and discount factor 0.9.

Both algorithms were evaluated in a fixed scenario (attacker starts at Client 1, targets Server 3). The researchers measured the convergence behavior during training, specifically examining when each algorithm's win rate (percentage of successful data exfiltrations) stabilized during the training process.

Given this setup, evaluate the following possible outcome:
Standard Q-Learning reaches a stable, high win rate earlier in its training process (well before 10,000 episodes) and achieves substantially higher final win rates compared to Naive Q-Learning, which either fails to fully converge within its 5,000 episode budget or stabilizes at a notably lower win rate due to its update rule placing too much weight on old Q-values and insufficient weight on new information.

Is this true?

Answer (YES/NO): NO